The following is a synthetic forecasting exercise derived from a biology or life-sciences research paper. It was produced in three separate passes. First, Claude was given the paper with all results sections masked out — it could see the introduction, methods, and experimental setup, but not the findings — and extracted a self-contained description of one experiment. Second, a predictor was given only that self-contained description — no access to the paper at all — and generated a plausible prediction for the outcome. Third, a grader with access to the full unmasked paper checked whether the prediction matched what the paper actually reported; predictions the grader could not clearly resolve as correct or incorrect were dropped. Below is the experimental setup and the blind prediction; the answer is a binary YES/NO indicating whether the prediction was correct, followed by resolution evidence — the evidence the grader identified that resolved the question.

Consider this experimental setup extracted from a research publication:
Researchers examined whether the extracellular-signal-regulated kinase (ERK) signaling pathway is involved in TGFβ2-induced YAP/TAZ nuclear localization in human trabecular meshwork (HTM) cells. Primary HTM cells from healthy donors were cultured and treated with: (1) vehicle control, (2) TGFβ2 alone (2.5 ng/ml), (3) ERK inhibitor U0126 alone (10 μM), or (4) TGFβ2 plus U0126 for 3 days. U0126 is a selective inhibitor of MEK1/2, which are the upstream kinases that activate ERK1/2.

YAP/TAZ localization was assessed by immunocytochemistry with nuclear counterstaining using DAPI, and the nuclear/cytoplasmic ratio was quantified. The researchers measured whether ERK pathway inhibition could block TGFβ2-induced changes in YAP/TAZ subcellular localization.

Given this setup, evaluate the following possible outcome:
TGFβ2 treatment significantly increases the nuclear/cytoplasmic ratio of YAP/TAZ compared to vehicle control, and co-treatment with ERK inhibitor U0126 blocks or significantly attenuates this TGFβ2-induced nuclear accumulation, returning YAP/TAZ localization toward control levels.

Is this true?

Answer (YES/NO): YES